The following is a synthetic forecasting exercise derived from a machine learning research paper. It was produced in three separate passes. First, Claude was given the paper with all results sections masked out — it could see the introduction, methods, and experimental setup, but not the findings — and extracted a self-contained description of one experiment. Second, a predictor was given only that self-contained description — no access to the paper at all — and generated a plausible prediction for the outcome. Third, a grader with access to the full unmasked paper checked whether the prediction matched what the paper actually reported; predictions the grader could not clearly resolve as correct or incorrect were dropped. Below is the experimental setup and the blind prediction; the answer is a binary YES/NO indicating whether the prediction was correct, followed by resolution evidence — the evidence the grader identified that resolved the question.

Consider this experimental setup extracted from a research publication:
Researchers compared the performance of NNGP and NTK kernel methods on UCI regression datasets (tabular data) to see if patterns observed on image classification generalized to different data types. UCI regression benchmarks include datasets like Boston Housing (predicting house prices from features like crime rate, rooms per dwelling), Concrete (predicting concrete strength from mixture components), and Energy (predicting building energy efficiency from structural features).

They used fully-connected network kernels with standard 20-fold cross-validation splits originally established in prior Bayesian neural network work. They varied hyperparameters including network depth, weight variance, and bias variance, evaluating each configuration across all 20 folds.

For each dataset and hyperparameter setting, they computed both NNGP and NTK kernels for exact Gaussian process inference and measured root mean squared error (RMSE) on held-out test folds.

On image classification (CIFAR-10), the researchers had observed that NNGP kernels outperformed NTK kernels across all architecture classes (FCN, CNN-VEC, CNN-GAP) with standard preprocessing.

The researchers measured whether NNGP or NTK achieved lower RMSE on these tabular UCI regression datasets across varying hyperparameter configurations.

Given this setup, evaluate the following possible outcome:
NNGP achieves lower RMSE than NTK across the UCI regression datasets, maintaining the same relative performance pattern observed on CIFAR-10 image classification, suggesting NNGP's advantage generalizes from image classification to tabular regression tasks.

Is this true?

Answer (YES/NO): NO